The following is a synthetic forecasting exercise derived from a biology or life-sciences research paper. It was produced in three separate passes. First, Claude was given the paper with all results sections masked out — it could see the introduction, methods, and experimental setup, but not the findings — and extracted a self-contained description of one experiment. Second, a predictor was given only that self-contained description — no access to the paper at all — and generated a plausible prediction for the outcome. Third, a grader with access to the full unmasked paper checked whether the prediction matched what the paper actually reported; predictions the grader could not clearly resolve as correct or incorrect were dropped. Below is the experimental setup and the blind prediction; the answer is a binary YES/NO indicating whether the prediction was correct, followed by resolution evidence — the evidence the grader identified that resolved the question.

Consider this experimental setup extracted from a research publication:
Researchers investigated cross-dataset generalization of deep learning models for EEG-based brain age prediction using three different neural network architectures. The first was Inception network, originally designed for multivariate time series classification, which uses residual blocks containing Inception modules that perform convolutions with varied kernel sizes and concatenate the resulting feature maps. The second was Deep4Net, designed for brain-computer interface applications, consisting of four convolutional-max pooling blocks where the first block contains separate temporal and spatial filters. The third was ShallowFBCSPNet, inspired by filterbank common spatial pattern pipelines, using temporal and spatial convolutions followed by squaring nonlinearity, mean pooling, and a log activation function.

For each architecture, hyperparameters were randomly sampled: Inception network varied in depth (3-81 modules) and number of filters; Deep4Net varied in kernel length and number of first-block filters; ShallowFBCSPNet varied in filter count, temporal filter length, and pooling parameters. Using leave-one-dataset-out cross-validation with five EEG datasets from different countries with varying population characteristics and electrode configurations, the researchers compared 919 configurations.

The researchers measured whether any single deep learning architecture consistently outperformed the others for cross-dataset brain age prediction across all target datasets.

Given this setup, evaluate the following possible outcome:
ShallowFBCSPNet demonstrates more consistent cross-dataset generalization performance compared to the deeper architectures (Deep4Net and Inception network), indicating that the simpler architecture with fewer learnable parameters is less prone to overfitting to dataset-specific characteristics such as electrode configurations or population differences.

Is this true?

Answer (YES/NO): NO